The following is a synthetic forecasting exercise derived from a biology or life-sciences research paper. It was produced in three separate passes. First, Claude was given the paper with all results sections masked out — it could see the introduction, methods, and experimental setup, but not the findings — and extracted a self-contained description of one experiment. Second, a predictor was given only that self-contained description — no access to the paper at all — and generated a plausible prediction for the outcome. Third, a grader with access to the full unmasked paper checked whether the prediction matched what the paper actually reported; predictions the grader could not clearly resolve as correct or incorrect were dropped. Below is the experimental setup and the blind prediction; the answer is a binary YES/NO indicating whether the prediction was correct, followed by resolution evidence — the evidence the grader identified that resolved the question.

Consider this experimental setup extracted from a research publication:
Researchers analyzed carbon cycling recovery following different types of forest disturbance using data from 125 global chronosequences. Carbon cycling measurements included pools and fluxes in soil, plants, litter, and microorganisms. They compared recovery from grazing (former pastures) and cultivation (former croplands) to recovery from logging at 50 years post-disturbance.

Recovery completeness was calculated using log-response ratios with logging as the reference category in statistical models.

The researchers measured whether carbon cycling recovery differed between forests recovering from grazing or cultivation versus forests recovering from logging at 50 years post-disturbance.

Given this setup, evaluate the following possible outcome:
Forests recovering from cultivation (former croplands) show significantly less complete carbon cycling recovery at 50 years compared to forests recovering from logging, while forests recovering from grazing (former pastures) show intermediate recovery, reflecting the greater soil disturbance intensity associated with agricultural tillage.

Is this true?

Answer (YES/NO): NO